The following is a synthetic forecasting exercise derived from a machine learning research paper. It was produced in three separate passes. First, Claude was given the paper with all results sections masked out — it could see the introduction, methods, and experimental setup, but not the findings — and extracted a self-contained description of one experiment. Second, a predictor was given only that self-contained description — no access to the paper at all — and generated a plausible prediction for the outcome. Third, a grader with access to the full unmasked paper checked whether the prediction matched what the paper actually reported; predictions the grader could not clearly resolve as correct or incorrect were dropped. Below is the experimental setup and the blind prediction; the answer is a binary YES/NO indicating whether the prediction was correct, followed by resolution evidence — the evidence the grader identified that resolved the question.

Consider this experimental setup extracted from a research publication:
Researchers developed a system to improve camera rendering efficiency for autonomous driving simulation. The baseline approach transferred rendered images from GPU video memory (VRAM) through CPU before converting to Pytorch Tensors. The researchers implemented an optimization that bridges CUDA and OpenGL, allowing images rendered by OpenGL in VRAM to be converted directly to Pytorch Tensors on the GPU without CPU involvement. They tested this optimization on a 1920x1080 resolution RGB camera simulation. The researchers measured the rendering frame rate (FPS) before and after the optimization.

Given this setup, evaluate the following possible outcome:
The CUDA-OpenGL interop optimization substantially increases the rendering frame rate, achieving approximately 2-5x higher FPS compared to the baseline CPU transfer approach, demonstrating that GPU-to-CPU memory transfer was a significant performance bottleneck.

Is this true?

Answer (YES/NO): NO